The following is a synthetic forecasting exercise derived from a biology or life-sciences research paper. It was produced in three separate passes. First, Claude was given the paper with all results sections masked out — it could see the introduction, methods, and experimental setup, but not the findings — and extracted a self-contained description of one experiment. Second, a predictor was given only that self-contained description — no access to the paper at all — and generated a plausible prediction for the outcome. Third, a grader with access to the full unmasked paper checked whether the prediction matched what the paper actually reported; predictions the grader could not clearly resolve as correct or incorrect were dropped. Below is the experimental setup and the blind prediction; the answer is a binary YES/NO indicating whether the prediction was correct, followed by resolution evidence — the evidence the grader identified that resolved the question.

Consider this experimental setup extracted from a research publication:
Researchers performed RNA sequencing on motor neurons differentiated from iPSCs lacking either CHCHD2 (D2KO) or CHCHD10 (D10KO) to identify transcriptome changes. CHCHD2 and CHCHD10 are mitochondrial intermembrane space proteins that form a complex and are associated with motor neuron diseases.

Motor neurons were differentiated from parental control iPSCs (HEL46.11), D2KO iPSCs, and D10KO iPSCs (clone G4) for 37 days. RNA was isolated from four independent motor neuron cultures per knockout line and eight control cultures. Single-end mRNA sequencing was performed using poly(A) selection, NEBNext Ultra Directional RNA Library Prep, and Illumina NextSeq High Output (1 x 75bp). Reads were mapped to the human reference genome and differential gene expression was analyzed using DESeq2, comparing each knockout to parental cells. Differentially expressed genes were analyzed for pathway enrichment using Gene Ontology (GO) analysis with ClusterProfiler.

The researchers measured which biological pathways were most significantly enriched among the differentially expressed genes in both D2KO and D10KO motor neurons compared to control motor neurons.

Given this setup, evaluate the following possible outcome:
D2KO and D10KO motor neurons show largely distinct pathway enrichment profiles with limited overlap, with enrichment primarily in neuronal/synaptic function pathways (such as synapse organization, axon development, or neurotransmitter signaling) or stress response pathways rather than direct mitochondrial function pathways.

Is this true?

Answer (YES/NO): NO